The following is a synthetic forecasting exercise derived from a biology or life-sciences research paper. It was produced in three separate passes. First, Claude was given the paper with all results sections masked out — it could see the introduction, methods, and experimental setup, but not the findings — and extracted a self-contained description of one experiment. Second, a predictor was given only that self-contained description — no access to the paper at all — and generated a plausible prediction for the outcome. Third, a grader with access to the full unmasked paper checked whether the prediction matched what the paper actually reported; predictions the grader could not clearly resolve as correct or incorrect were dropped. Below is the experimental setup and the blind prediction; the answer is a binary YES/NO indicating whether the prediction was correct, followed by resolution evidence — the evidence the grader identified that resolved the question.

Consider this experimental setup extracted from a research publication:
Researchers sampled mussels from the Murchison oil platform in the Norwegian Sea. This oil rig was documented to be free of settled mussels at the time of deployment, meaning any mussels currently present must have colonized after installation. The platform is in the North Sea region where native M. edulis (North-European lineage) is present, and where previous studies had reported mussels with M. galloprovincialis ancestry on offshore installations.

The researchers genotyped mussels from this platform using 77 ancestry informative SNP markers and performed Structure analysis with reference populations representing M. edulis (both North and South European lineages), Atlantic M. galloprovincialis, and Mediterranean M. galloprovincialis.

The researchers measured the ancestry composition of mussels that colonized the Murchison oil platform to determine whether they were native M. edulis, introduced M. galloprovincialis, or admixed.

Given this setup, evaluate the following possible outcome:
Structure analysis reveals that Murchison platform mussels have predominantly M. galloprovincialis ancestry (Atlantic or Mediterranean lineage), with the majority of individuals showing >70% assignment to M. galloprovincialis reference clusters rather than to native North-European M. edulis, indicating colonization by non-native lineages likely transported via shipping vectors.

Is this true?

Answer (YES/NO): NO